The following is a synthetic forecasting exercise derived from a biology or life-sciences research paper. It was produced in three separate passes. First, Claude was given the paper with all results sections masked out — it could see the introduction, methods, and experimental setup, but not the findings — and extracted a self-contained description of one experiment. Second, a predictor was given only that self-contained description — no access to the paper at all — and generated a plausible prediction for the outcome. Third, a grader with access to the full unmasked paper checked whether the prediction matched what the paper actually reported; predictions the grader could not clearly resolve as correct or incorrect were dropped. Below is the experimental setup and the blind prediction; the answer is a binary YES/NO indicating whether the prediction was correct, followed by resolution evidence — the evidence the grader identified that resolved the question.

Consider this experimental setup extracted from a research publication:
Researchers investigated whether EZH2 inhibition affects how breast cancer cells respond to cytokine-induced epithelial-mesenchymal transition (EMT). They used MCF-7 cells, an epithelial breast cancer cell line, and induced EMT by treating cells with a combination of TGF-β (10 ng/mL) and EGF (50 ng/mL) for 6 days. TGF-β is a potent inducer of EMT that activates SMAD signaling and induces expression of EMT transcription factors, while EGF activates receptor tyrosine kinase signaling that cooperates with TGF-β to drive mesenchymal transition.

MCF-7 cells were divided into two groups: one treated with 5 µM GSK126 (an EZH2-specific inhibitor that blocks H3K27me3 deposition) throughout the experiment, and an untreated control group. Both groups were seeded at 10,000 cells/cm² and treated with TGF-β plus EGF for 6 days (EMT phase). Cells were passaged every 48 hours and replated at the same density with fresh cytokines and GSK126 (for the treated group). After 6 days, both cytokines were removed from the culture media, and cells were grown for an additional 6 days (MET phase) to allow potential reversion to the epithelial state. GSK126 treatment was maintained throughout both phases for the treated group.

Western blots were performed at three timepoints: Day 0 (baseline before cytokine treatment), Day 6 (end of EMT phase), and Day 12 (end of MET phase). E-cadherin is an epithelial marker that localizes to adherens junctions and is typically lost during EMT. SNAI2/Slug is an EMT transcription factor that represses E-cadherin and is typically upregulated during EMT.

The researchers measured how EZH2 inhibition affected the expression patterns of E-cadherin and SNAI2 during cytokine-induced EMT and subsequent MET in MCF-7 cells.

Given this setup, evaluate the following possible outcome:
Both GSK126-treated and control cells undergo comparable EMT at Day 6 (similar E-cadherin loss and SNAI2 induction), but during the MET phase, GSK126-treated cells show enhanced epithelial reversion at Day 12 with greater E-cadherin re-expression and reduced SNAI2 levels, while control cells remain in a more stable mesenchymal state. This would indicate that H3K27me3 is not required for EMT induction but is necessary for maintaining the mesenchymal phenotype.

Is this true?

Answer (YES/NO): NO